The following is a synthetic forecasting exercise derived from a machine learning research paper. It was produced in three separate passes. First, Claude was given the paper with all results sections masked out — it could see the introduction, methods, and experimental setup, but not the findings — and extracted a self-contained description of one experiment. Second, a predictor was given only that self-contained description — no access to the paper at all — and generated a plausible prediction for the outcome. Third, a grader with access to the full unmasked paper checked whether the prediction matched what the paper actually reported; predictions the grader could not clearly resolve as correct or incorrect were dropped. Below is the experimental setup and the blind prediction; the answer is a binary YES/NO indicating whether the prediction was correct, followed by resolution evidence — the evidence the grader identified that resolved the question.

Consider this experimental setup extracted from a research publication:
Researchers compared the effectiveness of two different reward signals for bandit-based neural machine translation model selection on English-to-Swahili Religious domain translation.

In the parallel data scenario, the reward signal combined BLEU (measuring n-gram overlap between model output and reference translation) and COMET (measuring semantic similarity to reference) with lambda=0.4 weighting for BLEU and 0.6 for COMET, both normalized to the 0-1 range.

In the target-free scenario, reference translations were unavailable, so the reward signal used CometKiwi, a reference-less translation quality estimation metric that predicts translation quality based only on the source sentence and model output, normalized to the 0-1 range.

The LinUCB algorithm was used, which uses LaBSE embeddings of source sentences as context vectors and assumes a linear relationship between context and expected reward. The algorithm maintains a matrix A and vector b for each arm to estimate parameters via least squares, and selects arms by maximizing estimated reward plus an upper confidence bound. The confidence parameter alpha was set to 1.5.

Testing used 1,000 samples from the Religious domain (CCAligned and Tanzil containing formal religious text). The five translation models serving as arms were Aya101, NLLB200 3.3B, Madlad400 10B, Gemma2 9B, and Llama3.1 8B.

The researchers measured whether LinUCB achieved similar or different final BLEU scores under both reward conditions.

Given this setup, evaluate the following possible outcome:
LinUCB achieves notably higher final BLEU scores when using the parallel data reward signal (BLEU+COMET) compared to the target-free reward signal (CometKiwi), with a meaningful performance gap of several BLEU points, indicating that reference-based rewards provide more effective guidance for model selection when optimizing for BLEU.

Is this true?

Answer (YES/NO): NO